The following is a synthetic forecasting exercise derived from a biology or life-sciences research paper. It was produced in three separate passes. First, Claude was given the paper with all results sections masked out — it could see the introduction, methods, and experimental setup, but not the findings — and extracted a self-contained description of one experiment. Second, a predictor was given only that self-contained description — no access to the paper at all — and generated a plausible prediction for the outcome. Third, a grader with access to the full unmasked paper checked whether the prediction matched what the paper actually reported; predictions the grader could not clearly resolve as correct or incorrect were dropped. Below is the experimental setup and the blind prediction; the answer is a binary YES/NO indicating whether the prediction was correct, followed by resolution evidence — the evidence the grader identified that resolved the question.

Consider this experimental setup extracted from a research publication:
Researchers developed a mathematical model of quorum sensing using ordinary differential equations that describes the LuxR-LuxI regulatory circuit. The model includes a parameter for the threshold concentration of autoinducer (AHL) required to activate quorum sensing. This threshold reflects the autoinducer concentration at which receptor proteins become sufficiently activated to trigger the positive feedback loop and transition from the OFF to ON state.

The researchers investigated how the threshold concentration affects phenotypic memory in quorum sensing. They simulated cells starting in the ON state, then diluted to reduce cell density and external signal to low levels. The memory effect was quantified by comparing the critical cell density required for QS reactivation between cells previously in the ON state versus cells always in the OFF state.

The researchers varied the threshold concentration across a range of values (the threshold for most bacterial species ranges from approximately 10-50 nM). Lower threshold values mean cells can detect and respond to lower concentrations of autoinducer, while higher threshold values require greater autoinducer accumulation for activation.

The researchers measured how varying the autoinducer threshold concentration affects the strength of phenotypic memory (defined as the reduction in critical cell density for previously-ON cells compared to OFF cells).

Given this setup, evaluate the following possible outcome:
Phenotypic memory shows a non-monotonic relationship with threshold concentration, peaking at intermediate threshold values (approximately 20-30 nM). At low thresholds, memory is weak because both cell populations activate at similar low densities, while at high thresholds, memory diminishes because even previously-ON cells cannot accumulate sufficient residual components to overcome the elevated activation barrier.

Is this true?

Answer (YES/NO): NO